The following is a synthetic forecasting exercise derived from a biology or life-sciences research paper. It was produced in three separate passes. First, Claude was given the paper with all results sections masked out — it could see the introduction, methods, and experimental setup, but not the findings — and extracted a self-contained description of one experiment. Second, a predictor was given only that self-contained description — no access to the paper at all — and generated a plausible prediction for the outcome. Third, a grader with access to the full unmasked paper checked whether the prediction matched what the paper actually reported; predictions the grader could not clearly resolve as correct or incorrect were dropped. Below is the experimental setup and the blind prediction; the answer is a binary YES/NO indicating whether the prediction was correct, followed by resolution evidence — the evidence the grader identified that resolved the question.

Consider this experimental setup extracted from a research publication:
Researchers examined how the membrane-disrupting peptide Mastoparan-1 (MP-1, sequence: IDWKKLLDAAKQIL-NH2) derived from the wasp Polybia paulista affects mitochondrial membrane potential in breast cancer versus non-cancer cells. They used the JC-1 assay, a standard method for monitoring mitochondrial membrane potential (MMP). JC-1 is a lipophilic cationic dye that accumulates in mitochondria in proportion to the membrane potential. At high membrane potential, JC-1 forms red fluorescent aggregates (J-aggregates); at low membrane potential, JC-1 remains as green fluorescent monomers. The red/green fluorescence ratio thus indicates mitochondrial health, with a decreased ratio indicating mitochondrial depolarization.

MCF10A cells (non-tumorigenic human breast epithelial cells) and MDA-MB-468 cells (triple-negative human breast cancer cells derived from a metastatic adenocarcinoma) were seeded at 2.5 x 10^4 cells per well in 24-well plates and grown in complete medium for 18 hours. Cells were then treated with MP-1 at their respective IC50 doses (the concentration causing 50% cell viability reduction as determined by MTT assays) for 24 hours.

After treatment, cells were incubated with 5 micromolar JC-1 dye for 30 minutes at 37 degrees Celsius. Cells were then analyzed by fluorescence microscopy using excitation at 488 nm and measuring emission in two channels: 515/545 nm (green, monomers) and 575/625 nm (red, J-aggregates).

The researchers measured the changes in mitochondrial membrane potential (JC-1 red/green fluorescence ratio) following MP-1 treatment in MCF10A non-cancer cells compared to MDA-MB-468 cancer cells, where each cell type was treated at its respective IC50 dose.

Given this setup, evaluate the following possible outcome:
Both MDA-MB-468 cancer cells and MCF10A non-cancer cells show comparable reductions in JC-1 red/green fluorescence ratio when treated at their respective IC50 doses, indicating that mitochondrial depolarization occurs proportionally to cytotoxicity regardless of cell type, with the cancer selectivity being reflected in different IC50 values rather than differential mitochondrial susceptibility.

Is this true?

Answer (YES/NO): NO